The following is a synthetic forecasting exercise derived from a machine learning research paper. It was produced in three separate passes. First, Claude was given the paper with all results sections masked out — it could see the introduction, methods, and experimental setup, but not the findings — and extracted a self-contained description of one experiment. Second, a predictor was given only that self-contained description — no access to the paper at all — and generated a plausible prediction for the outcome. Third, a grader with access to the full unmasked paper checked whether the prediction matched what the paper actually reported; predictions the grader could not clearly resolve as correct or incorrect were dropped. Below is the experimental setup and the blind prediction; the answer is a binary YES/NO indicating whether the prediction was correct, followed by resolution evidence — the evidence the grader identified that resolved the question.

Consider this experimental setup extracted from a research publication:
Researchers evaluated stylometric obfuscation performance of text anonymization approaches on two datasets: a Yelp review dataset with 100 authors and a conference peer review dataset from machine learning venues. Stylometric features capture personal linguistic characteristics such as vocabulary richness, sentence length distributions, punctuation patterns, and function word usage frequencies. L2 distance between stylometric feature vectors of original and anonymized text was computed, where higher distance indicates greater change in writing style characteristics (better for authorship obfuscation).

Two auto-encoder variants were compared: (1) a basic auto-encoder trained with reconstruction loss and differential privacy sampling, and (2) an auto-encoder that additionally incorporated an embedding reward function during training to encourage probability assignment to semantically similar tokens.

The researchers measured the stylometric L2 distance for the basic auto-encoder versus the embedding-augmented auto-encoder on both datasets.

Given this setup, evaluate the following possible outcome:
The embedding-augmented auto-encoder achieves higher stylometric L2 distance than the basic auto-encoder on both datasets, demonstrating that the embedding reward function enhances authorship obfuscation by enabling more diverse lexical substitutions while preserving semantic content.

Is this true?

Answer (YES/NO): NO